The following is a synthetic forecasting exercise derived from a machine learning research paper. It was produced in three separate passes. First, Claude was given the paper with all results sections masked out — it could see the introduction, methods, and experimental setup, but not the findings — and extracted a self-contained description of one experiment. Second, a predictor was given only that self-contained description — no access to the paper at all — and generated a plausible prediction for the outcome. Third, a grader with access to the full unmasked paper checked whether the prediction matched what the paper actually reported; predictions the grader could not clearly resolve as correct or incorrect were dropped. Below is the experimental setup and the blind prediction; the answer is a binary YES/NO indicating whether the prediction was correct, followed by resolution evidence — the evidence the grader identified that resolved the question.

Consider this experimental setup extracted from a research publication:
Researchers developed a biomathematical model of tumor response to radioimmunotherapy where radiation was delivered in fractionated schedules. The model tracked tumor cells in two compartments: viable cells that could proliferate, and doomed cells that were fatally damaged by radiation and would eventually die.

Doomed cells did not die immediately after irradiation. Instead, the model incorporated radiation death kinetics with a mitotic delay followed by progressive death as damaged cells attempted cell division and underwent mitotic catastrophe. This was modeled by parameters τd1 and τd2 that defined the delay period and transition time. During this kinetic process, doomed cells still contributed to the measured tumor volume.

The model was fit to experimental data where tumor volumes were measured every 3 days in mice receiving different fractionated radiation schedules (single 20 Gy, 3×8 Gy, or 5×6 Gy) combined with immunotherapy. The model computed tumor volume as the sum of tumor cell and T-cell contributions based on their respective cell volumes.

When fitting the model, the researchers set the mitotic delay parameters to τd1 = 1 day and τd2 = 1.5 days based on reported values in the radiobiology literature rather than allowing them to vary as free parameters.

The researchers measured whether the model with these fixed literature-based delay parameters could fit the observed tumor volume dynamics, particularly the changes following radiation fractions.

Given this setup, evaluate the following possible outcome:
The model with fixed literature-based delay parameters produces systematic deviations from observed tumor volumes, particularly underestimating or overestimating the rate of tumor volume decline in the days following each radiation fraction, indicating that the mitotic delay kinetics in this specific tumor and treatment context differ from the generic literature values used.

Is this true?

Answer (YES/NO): NO